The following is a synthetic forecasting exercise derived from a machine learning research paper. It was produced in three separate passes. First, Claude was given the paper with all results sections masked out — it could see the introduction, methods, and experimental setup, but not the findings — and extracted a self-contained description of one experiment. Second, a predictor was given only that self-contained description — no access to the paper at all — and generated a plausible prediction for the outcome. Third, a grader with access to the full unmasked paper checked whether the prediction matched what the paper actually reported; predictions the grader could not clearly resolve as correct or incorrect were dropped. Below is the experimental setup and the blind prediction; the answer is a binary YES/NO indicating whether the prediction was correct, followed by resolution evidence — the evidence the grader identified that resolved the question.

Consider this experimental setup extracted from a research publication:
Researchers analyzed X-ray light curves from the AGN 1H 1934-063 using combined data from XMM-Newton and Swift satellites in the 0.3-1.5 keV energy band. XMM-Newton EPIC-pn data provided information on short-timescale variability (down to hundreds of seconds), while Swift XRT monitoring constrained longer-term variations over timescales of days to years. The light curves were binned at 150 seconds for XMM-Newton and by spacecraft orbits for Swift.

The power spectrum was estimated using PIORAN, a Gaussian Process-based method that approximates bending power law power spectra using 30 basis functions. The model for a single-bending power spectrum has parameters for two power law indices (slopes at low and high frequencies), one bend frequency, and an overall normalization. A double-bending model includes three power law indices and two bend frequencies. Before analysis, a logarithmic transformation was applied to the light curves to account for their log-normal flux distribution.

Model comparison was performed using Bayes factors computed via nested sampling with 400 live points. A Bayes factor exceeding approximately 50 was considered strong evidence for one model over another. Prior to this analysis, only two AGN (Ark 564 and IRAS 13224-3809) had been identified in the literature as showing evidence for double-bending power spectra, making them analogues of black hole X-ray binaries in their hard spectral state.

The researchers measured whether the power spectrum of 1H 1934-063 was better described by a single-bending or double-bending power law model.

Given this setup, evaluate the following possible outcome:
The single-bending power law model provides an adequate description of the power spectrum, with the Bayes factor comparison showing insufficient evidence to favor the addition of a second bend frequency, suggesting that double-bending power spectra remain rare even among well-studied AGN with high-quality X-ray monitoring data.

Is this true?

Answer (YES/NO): NO